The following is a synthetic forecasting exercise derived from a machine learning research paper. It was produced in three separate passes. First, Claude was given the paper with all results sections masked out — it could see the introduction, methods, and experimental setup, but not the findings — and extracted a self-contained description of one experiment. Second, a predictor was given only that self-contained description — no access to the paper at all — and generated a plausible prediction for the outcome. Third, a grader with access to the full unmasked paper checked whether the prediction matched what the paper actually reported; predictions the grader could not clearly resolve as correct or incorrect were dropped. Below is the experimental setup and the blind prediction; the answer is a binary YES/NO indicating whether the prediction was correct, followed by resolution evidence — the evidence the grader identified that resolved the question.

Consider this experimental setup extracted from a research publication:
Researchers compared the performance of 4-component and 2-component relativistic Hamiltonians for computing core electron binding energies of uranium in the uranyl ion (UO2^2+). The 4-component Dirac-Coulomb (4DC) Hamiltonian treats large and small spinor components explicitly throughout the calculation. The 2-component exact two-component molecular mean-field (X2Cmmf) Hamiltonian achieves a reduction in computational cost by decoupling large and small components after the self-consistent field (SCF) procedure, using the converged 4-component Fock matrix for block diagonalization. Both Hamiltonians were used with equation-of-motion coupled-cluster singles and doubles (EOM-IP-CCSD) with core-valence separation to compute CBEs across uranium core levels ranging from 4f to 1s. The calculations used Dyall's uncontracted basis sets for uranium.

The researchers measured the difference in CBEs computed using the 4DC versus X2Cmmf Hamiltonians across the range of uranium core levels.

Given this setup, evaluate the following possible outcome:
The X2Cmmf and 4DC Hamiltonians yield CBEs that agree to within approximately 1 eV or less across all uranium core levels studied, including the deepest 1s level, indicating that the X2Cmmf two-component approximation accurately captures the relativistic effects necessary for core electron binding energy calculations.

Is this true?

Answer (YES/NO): NO